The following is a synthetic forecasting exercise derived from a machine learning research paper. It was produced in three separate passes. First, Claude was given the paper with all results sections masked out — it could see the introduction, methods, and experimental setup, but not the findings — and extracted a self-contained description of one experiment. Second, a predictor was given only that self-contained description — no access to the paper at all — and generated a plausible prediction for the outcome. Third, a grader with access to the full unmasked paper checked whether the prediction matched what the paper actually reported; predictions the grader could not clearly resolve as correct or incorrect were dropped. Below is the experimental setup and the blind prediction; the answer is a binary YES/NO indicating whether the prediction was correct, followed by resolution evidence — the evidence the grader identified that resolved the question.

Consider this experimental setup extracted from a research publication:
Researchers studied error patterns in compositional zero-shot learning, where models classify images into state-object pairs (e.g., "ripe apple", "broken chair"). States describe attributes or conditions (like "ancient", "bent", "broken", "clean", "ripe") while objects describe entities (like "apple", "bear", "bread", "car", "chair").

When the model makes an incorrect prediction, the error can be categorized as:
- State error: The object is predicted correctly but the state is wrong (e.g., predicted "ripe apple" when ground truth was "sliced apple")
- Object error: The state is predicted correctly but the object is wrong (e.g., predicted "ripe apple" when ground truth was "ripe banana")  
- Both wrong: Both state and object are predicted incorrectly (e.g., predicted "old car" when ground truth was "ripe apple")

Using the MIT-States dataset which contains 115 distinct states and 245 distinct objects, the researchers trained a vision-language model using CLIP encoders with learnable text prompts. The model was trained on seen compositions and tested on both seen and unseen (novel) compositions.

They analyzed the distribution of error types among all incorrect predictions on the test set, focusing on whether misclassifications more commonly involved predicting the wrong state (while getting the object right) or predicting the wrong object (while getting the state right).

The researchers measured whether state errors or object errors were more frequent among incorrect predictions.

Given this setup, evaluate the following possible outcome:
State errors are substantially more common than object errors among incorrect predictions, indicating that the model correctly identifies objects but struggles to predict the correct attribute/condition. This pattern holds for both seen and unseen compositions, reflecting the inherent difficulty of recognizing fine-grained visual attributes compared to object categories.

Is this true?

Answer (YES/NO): YES